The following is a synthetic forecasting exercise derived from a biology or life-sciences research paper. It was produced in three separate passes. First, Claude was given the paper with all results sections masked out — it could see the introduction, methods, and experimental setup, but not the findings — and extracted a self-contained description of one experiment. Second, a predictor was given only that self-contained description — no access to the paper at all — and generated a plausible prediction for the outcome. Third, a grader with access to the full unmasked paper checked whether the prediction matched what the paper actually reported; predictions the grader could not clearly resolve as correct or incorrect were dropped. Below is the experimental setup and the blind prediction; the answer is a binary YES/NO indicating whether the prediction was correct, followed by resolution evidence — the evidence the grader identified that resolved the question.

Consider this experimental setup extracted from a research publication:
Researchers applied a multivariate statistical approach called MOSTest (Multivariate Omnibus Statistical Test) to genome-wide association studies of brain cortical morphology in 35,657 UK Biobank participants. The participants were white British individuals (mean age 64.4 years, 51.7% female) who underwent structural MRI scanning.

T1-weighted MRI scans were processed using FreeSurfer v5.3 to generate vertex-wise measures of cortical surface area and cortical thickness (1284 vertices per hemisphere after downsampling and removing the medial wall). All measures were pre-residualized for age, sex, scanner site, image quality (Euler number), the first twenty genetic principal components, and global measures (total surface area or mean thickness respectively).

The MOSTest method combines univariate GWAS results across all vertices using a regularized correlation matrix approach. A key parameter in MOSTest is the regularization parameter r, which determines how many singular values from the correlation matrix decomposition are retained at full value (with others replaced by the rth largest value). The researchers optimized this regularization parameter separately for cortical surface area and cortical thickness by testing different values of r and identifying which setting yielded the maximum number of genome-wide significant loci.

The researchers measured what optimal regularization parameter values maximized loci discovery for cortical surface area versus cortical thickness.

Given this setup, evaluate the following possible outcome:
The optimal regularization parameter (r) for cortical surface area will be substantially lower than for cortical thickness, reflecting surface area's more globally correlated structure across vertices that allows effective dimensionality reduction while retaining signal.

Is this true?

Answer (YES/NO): YES